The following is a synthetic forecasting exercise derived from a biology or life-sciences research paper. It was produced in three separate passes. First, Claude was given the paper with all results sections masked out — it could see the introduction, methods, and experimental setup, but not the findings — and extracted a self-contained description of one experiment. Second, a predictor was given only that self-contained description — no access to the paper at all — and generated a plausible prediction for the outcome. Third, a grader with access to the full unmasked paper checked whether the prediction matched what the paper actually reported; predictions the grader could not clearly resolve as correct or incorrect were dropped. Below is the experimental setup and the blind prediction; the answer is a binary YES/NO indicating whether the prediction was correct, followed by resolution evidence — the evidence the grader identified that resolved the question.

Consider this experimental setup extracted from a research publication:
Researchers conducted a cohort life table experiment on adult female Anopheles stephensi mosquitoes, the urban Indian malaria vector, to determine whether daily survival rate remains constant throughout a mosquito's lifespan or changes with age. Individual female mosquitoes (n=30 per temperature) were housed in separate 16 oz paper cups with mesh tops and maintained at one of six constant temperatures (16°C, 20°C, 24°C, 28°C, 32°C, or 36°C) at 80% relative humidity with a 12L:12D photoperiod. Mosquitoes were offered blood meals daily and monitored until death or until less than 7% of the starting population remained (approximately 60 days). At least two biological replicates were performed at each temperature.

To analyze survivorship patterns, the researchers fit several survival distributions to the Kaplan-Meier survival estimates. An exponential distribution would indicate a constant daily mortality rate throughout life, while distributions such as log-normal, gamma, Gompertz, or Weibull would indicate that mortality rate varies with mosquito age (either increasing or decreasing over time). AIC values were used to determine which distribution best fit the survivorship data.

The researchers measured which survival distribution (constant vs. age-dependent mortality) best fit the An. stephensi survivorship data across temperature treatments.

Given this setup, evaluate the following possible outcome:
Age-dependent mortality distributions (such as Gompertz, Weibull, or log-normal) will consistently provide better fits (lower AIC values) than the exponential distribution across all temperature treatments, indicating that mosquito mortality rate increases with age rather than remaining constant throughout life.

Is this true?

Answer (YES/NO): YES